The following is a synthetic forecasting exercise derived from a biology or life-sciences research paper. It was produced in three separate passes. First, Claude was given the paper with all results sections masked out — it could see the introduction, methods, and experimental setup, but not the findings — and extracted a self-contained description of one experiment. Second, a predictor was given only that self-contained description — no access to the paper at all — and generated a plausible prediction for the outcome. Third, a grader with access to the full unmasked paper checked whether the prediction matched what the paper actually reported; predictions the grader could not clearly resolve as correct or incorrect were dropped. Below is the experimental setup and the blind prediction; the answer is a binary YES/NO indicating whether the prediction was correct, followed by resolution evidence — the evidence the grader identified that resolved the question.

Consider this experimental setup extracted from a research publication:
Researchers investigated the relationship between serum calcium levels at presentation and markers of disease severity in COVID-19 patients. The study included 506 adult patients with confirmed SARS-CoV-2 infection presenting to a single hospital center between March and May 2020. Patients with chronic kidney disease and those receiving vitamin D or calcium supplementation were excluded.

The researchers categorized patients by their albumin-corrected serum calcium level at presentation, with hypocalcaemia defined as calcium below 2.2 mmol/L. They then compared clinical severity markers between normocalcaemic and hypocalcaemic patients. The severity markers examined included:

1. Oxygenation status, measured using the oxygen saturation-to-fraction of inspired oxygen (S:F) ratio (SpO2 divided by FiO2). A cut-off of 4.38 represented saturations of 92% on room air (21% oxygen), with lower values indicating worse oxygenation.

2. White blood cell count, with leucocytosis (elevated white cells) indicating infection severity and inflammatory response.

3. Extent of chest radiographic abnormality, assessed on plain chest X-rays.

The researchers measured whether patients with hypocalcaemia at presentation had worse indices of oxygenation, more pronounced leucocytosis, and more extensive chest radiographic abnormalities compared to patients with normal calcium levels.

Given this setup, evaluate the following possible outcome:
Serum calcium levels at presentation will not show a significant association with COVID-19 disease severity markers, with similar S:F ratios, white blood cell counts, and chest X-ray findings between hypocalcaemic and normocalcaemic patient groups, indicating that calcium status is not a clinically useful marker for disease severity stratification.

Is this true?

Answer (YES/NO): NO